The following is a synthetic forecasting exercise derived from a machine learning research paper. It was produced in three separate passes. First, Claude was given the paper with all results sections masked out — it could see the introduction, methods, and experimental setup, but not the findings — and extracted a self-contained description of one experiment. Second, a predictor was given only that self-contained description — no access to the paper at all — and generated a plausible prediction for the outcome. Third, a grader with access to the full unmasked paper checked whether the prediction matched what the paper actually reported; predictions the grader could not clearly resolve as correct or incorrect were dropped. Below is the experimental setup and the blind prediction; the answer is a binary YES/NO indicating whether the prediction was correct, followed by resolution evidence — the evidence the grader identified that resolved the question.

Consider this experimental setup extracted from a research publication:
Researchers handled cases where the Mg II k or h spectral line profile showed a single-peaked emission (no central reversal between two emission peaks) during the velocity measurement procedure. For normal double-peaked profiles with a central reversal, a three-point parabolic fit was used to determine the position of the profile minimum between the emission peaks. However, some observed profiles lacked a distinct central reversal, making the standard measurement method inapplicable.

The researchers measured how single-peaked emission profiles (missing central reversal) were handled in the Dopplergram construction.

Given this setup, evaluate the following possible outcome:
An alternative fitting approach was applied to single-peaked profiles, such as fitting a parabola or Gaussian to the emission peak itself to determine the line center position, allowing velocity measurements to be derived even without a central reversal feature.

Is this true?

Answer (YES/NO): NO